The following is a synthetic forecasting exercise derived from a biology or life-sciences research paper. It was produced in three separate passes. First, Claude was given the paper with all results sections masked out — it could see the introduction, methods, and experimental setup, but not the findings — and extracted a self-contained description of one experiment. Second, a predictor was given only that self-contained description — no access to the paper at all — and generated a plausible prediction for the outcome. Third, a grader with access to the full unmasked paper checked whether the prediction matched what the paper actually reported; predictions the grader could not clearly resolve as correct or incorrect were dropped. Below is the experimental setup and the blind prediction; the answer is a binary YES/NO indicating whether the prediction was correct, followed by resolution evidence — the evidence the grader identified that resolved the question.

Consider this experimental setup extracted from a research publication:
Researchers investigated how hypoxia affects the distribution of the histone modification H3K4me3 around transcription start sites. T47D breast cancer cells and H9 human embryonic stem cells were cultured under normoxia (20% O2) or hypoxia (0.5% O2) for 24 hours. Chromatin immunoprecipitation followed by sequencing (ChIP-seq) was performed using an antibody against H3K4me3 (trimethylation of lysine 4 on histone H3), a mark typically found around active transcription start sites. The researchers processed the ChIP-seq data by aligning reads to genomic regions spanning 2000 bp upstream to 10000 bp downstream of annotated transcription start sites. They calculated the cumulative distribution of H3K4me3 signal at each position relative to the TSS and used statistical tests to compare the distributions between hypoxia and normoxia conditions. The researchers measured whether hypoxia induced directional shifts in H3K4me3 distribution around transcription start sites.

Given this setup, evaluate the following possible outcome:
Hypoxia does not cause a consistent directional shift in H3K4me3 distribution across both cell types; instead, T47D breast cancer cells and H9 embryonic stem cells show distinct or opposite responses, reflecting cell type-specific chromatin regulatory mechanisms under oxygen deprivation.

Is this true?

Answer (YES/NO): YES